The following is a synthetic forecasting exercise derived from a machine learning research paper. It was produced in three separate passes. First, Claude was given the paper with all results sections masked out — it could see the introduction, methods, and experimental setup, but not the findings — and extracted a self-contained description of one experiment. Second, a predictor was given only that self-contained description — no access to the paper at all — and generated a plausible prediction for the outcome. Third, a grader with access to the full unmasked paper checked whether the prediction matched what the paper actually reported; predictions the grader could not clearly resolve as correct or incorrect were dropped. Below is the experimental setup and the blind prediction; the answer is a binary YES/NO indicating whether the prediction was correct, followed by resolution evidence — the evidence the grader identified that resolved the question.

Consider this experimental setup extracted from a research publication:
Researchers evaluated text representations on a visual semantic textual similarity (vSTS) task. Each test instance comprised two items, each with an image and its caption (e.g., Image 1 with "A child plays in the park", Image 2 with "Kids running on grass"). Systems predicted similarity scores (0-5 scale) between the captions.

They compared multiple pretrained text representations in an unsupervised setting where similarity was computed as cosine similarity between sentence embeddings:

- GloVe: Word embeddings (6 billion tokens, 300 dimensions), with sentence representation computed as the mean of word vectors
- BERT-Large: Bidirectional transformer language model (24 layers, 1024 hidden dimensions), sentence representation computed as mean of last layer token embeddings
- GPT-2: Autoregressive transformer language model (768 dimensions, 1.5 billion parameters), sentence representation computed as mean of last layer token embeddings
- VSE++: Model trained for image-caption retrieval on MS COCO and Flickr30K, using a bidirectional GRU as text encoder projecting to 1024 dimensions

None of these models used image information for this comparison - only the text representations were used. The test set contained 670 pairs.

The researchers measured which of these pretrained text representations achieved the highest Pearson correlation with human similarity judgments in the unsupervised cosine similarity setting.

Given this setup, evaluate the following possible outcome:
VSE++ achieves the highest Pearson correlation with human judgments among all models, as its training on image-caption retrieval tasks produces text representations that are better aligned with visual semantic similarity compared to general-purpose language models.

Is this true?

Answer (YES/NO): YES